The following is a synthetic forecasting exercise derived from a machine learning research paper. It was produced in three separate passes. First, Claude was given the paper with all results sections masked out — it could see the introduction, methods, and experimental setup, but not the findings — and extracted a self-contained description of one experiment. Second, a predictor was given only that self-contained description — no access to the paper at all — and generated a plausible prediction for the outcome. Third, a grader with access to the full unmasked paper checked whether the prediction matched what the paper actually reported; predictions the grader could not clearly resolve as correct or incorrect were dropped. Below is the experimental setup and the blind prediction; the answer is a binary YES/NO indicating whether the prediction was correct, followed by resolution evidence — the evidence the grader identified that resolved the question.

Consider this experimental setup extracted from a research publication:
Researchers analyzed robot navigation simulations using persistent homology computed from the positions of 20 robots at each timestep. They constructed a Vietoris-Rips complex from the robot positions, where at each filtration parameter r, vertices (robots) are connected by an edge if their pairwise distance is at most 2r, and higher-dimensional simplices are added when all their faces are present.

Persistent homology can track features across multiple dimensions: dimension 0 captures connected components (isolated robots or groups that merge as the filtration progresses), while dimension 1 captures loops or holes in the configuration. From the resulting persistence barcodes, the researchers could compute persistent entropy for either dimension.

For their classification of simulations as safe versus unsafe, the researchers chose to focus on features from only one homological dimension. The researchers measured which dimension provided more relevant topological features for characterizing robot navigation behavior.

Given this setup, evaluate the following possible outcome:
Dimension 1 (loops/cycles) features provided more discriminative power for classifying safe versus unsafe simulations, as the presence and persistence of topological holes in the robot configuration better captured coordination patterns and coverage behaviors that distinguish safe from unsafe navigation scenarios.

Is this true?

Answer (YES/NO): NO